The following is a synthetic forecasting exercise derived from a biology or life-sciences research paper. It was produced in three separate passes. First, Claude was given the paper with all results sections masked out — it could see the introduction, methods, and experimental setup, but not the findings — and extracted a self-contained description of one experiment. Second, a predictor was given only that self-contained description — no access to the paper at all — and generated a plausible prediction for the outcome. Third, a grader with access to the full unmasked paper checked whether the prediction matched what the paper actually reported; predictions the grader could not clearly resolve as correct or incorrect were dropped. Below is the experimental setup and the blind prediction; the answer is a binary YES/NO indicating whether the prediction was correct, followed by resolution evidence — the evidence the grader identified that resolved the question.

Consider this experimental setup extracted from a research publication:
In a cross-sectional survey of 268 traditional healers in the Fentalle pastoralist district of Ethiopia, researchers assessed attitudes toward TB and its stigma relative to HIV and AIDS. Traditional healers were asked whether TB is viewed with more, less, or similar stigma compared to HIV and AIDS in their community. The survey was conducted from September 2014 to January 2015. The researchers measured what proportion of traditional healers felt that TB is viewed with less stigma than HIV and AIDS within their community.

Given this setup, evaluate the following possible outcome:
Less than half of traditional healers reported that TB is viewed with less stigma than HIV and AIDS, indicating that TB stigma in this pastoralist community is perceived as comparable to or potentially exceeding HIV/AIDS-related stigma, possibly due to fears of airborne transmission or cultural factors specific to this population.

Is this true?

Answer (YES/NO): YES